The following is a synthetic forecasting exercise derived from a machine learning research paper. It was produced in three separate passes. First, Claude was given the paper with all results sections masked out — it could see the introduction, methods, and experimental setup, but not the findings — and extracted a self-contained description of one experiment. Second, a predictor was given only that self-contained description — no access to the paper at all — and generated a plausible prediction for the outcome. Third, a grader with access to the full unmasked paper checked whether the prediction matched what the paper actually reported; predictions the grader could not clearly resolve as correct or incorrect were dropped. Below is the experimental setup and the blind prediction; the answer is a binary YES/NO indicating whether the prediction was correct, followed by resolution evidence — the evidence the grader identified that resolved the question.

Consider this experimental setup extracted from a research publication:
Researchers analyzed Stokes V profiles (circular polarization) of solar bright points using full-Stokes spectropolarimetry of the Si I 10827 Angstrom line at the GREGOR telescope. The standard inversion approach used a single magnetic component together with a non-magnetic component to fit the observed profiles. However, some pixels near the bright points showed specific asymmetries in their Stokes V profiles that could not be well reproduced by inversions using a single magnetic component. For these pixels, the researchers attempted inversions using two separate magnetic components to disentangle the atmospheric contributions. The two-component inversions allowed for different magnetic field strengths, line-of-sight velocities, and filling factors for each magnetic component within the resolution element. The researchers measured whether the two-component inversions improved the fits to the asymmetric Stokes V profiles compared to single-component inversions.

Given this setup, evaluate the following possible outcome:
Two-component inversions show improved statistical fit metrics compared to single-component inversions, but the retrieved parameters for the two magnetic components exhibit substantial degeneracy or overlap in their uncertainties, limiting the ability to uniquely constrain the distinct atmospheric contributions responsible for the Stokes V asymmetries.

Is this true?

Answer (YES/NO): NO